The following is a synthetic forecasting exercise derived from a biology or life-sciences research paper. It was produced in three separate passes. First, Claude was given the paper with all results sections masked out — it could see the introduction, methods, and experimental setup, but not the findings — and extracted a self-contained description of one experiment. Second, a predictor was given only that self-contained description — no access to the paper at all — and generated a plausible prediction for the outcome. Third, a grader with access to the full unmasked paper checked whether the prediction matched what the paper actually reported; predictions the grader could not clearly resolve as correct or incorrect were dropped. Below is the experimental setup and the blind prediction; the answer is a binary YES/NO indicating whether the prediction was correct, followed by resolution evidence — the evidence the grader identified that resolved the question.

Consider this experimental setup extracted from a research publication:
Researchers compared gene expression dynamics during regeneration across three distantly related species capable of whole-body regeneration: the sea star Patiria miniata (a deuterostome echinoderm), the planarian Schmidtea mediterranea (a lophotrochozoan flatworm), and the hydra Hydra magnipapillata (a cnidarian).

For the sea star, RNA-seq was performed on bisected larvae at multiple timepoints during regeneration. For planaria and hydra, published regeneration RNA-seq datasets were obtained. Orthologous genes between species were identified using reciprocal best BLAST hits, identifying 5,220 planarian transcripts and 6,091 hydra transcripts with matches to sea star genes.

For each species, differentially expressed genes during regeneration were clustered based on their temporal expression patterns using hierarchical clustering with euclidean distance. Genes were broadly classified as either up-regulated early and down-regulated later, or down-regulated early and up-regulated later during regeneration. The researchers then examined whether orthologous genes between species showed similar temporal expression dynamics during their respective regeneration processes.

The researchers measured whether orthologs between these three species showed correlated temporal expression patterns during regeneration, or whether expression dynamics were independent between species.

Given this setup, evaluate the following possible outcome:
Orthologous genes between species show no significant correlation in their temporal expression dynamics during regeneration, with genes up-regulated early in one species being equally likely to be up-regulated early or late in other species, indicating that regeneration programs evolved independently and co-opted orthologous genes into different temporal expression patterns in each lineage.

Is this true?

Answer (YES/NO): NO